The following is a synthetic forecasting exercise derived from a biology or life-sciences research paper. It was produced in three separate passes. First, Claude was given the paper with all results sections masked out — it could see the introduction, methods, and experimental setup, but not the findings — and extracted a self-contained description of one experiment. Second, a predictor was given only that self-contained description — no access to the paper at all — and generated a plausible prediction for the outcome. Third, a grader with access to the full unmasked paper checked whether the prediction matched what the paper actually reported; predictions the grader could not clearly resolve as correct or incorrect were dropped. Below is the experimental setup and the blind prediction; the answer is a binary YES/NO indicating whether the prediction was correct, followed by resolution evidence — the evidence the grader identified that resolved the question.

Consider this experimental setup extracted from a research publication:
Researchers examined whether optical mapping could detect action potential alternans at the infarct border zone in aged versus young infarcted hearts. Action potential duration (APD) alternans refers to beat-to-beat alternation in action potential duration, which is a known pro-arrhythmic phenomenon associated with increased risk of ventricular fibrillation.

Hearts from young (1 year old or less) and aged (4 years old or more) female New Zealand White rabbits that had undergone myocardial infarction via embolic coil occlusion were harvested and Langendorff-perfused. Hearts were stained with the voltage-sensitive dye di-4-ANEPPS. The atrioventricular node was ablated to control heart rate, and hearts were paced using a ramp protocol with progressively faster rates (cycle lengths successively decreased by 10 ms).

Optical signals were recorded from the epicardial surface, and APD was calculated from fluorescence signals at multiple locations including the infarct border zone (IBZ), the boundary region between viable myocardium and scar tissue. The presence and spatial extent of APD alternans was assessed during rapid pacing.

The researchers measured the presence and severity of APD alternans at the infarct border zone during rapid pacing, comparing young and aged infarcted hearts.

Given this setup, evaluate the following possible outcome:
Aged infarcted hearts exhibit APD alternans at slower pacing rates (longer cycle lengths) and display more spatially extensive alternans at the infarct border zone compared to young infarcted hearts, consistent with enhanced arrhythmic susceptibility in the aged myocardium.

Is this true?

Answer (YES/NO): YES